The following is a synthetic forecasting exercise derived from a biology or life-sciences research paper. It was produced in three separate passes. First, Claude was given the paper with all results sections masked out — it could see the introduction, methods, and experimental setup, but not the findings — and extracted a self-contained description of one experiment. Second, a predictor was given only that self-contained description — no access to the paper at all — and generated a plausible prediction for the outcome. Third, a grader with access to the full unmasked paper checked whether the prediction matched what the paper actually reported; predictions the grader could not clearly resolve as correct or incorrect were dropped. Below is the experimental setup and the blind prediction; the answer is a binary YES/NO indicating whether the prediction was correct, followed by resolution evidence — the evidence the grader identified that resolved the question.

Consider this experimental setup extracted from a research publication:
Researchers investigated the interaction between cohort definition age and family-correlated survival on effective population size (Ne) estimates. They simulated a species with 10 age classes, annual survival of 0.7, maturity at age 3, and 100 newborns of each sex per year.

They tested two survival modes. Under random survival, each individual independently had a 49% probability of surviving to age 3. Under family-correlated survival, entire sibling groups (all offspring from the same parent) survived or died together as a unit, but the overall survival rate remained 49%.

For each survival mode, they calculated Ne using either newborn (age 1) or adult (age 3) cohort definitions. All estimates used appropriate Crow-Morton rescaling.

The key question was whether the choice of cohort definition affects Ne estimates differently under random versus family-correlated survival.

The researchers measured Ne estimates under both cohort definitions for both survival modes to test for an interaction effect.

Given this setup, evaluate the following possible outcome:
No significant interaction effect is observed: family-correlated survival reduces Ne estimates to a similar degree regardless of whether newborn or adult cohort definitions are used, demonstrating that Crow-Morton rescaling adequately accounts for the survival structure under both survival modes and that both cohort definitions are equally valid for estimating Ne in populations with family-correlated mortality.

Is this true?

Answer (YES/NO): NO